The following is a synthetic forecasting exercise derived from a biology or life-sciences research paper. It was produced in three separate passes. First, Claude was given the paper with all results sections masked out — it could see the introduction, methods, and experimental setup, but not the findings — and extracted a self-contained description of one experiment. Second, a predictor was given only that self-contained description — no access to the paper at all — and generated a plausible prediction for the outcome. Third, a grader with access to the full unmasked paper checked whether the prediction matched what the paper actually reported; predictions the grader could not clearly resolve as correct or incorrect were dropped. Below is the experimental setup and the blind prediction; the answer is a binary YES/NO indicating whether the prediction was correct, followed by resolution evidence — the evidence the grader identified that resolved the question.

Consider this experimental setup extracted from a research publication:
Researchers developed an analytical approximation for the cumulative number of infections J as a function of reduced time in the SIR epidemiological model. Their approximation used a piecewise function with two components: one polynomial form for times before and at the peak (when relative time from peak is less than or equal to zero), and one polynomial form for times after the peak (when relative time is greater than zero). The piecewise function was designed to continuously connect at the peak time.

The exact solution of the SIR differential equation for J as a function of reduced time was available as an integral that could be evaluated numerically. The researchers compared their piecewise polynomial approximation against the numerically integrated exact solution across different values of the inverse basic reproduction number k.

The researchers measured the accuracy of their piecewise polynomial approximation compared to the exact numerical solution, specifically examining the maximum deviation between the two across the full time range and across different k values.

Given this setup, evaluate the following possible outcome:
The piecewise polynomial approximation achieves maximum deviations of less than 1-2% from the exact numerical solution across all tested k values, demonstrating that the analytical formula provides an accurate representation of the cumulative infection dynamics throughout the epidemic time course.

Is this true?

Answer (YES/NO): NO